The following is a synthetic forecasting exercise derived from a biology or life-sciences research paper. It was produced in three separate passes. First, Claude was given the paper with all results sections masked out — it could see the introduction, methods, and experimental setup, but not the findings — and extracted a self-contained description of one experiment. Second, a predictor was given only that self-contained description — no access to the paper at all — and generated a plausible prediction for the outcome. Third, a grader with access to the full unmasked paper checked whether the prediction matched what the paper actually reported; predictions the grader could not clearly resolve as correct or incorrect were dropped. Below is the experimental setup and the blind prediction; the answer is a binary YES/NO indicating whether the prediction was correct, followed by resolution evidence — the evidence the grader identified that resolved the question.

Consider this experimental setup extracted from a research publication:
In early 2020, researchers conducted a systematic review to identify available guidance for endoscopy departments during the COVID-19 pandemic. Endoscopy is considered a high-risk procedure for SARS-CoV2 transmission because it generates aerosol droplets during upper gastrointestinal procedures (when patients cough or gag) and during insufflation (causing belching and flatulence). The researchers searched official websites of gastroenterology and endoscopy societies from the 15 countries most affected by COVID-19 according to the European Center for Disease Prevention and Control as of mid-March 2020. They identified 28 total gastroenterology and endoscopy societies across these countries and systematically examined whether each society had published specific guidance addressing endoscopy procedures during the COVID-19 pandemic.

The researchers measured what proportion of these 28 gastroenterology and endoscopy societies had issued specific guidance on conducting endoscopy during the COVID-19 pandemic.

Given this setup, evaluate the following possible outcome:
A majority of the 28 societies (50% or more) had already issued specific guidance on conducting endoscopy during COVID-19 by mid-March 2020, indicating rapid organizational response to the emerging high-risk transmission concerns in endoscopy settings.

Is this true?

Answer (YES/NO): NO